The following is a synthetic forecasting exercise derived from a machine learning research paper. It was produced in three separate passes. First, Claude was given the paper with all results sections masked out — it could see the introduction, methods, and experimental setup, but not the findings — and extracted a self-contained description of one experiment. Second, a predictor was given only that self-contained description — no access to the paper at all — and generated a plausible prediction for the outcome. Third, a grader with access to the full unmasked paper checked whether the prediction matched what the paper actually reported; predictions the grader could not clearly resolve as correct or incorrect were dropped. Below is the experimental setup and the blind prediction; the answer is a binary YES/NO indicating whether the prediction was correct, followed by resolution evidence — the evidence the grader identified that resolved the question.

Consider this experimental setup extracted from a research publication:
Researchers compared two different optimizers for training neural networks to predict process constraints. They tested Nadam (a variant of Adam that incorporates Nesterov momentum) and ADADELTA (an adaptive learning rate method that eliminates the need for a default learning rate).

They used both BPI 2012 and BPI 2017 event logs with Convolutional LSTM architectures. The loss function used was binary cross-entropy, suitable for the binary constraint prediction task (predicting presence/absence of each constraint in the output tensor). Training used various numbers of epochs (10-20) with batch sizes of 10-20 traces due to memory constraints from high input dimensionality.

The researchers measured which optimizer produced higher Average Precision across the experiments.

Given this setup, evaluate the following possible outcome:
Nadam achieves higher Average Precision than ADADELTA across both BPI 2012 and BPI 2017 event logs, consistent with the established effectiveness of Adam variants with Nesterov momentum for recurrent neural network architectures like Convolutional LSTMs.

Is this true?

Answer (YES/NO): YES